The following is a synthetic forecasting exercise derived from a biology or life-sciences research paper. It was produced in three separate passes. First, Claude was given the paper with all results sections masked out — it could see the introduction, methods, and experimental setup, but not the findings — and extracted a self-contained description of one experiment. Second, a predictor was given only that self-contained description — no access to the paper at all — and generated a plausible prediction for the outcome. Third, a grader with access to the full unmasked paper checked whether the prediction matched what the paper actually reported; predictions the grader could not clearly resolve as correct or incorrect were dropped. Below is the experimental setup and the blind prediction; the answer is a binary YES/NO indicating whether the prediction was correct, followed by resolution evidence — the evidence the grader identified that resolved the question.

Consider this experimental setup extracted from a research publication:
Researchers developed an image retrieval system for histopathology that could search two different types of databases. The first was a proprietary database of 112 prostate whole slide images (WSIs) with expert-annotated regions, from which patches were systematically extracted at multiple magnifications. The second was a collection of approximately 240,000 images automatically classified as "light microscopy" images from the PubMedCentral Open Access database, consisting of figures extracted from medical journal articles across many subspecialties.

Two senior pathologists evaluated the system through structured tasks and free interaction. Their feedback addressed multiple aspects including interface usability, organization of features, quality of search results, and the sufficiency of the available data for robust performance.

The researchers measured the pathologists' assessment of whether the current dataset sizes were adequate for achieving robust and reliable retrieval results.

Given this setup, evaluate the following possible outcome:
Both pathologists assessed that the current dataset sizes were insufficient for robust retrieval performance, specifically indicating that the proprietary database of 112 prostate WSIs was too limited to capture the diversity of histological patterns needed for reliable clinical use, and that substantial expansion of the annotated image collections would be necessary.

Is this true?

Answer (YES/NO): NO